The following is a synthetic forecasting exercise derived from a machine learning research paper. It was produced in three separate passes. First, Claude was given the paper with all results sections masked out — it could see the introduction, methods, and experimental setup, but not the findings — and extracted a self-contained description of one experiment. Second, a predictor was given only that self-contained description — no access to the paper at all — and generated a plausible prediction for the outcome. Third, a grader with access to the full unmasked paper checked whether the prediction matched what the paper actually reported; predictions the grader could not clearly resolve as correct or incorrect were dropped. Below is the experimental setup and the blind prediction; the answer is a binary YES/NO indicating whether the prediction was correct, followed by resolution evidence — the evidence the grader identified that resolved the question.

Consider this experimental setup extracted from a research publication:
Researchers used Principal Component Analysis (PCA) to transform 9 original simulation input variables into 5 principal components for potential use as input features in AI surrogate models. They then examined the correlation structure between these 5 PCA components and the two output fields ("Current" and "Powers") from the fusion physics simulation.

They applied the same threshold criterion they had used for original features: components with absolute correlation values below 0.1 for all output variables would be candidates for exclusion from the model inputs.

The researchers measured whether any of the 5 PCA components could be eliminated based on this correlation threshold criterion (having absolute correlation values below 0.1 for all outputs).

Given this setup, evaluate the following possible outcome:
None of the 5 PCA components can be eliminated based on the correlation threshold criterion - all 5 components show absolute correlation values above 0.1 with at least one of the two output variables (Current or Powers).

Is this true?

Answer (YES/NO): YES